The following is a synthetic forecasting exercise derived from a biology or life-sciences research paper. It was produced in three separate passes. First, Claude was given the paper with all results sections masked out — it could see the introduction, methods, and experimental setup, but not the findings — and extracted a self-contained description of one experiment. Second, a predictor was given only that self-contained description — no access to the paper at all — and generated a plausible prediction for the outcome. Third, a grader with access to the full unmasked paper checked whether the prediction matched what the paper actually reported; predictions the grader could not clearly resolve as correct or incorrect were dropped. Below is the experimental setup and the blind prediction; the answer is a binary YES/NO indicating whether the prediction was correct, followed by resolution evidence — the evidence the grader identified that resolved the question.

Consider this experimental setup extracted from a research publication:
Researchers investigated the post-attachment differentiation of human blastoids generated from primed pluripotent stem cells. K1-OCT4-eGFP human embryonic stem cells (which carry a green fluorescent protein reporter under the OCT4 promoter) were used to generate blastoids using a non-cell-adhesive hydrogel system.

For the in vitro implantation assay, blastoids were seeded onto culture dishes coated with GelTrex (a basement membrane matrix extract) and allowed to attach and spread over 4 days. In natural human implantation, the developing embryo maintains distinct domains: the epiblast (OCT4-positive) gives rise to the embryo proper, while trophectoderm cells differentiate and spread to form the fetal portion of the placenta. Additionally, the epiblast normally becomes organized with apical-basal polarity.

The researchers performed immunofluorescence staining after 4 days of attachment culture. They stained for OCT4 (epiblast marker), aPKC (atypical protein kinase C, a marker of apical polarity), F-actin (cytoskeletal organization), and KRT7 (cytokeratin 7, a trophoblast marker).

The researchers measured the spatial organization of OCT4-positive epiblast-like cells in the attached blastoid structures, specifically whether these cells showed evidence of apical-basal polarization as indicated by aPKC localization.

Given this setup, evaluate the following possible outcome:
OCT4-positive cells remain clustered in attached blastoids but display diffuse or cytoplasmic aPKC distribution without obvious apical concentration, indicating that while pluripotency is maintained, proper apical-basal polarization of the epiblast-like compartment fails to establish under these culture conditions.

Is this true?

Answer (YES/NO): NO